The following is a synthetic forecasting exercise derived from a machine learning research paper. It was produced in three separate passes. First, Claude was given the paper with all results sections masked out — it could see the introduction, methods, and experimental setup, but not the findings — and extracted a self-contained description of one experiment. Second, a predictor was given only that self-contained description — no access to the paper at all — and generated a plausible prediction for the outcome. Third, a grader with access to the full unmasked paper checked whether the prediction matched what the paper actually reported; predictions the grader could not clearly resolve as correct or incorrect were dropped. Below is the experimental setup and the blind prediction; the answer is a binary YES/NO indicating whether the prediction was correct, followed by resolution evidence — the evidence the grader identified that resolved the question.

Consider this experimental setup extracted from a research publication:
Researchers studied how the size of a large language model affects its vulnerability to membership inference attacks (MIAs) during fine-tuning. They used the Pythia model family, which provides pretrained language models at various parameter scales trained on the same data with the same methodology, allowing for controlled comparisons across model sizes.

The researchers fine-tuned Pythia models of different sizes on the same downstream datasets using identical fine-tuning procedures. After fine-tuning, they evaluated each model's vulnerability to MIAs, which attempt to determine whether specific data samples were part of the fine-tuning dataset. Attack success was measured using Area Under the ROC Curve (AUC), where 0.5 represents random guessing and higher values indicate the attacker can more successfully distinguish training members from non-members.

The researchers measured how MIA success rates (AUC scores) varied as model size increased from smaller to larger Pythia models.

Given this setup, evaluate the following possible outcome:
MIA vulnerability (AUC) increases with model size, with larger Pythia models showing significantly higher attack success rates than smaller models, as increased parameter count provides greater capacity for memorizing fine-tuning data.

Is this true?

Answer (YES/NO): YES